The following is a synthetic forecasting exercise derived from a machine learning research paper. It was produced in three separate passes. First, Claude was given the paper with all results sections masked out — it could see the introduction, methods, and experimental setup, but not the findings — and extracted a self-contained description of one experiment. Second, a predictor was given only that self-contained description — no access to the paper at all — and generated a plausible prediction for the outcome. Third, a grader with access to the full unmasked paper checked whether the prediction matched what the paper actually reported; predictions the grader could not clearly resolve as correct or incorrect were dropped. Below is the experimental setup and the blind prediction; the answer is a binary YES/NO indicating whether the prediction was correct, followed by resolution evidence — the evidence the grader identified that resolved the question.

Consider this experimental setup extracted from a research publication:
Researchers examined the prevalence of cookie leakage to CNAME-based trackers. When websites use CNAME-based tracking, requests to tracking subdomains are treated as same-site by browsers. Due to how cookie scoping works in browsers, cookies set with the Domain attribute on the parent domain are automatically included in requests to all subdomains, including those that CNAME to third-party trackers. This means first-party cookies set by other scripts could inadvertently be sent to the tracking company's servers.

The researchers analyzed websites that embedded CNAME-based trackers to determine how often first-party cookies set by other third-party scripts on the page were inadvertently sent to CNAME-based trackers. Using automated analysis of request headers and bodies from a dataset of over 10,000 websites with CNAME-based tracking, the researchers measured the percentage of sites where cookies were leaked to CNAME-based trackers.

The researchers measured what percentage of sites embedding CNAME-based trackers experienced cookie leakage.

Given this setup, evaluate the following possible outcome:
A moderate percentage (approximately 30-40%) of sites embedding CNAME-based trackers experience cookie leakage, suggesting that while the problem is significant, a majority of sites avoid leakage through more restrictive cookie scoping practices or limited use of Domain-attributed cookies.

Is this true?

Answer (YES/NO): NO